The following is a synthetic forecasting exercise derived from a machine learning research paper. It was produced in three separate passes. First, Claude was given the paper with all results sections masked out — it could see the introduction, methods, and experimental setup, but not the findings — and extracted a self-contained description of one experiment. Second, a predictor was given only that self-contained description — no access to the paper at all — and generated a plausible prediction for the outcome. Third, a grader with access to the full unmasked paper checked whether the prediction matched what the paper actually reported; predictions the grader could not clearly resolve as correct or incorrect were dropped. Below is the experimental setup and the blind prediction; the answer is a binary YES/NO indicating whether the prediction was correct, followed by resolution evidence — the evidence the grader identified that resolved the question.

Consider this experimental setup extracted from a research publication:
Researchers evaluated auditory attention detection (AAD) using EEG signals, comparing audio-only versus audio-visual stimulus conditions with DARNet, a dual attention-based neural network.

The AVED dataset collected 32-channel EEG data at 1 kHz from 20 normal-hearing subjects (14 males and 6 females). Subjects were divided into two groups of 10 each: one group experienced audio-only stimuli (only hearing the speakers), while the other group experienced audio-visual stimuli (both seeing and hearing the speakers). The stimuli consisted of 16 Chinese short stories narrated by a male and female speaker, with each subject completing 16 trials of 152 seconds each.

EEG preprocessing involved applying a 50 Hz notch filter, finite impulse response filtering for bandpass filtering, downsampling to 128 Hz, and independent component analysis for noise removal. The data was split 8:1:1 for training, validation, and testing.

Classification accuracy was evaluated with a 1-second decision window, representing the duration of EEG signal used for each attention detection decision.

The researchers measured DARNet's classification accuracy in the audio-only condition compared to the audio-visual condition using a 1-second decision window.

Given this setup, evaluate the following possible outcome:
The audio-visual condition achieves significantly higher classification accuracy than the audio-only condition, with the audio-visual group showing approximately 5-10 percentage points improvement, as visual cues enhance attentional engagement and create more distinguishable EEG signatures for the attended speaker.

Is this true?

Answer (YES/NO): NO